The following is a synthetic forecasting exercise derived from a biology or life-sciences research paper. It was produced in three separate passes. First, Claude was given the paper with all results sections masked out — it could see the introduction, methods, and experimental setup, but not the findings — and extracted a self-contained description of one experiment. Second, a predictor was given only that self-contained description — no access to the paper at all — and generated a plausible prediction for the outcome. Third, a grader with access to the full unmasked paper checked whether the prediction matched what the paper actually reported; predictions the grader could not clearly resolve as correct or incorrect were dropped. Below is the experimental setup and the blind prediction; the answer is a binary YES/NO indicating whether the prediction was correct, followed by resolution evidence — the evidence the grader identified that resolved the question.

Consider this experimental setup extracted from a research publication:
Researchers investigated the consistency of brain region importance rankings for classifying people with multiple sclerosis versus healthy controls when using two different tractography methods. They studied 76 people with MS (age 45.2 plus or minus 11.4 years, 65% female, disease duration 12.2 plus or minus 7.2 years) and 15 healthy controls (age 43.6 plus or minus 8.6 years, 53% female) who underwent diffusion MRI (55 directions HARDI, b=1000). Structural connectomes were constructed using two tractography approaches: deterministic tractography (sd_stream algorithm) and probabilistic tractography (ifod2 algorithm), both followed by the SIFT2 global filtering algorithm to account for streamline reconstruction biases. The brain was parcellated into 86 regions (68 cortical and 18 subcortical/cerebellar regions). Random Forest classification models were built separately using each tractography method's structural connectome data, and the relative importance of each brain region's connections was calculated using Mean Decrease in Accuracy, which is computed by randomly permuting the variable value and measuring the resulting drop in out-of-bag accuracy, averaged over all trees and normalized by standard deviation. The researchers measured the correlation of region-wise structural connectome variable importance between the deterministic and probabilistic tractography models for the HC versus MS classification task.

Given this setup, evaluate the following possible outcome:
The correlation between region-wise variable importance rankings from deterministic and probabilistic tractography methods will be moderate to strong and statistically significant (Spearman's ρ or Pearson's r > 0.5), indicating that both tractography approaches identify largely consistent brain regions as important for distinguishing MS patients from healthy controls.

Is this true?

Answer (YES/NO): NO